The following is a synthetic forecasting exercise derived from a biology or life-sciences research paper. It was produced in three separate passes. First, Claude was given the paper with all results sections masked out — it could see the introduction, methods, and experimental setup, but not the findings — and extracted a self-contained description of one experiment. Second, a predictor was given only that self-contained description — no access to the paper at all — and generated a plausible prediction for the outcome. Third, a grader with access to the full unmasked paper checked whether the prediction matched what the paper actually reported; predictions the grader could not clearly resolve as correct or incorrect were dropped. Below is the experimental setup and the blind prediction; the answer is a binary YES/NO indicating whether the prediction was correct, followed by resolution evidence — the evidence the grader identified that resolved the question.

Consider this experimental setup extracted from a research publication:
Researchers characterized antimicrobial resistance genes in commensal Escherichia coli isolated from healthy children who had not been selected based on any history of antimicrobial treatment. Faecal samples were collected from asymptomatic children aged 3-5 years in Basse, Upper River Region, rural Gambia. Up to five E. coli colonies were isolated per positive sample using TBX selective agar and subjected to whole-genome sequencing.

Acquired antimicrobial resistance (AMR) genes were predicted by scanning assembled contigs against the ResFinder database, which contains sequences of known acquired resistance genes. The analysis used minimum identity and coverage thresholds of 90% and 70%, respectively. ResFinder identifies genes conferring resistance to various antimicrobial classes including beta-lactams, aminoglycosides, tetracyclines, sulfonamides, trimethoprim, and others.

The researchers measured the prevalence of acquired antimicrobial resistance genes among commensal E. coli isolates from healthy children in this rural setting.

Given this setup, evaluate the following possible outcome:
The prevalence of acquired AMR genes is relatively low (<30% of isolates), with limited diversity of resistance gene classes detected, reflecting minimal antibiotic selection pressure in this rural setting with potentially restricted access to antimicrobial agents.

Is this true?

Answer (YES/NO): NO